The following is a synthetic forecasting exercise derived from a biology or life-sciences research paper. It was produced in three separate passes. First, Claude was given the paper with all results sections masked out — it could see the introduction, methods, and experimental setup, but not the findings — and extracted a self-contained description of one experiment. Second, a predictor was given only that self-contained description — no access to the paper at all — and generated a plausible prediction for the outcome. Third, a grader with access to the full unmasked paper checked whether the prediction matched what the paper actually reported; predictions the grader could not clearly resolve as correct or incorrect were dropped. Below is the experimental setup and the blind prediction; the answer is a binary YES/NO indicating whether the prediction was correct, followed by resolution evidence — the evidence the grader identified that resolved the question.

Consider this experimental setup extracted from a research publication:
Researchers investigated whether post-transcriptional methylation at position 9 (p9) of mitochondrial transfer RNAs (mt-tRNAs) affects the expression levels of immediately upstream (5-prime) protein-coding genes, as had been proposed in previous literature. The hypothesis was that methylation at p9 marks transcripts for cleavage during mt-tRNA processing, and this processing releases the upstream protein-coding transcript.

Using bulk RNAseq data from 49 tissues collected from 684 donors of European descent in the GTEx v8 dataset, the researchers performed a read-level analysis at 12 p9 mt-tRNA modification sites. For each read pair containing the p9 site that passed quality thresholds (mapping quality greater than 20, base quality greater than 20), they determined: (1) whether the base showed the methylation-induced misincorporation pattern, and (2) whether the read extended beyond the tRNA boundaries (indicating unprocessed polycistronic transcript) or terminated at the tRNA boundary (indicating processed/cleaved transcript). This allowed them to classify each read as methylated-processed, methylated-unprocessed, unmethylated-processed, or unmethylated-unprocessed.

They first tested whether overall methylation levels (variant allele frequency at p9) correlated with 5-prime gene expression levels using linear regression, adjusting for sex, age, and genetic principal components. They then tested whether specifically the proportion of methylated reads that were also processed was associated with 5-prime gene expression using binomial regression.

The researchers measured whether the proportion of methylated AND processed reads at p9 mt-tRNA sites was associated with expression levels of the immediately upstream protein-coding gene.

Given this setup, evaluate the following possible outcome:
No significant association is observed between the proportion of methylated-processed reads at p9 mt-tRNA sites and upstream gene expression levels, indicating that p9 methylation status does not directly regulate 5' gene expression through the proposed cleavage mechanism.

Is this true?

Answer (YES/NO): NO